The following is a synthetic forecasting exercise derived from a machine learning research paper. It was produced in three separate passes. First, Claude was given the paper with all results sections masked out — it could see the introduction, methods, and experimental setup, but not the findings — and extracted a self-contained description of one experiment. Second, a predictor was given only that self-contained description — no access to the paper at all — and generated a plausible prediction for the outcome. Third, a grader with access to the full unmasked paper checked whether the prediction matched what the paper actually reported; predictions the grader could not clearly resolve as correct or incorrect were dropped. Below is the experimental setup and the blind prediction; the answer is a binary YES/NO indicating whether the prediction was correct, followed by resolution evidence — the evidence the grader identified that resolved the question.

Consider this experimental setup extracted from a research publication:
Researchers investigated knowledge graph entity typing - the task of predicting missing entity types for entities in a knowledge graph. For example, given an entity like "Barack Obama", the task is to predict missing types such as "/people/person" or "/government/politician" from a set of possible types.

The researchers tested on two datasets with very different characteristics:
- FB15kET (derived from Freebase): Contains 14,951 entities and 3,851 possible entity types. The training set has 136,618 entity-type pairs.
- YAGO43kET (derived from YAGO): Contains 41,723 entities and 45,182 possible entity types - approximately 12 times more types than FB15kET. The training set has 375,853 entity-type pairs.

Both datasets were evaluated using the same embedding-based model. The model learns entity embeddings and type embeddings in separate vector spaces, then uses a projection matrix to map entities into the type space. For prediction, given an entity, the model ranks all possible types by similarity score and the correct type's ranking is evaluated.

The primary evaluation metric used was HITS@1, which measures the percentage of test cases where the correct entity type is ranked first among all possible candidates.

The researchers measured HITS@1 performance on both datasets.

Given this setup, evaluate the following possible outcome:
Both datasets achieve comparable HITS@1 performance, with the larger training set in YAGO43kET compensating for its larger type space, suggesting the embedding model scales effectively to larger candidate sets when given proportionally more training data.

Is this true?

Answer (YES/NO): NO